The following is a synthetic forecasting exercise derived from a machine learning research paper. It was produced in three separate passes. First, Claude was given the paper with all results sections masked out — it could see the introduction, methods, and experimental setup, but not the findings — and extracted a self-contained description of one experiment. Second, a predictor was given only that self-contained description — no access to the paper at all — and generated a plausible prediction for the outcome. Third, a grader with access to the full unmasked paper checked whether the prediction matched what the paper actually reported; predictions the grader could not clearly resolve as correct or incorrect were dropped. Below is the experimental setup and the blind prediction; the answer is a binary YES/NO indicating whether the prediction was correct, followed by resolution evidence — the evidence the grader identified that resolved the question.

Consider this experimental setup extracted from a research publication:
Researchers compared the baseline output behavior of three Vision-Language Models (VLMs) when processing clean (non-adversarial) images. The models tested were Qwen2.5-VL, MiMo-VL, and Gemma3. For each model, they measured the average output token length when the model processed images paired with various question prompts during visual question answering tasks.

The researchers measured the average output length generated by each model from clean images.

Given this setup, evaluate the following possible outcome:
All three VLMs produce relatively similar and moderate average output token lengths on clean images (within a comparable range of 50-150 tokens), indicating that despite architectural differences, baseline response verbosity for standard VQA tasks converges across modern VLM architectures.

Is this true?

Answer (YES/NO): NO